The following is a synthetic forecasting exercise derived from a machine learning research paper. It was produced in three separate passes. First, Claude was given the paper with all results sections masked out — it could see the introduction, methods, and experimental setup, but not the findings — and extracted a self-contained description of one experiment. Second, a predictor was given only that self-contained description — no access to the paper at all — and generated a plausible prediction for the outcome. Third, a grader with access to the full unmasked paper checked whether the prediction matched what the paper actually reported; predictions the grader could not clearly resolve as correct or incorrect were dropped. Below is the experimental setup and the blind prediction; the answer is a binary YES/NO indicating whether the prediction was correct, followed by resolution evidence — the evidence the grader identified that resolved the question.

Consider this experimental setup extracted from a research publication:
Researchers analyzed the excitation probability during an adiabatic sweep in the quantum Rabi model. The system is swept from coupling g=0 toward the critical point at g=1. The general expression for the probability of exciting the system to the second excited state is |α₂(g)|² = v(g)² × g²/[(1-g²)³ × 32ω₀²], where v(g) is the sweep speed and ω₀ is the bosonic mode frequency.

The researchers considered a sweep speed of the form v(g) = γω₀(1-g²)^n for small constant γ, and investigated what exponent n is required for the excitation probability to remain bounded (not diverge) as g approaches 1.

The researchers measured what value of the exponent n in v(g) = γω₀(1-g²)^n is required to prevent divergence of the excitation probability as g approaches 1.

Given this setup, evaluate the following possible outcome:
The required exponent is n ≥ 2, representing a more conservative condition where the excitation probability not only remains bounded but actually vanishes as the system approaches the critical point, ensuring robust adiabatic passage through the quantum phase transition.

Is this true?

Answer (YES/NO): NO